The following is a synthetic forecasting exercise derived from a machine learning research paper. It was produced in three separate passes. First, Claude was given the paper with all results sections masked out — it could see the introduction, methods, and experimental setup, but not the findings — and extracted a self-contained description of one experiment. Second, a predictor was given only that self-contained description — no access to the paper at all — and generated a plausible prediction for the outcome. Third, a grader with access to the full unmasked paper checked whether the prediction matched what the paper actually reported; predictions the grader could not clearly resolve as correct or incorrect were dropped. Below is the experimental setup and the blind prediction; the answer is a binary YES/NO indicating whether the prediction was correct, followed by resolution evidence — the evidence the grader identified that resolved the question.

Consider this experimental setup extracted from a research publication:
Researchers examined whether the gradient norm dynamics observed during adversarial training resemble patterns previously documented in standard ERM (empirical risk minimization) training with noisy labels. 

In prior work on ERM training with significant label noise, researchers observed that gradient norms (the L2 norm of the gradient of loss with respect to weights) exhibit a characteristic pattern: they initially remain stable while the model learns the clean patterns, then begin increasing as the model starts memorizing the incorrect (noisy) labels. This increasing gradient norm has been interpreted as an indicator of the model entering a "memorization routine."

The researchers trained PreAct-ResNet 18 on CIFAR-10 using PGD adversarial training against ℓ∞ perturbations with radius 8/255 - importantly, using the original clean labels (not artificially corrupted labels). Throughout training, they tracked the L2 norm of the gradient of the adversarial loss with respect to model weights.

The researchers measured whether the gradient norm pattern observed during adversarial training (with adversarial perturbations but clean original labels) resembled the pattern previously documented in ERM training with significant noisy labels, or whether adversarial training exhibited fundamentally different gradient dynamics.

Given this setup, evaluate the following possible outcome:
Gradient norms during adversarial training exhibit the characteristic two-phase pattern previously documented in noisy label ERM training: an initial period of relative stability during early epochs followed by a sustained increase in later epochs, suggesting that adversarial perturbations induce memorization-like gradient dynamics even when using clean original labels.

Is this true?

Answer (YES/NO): YES